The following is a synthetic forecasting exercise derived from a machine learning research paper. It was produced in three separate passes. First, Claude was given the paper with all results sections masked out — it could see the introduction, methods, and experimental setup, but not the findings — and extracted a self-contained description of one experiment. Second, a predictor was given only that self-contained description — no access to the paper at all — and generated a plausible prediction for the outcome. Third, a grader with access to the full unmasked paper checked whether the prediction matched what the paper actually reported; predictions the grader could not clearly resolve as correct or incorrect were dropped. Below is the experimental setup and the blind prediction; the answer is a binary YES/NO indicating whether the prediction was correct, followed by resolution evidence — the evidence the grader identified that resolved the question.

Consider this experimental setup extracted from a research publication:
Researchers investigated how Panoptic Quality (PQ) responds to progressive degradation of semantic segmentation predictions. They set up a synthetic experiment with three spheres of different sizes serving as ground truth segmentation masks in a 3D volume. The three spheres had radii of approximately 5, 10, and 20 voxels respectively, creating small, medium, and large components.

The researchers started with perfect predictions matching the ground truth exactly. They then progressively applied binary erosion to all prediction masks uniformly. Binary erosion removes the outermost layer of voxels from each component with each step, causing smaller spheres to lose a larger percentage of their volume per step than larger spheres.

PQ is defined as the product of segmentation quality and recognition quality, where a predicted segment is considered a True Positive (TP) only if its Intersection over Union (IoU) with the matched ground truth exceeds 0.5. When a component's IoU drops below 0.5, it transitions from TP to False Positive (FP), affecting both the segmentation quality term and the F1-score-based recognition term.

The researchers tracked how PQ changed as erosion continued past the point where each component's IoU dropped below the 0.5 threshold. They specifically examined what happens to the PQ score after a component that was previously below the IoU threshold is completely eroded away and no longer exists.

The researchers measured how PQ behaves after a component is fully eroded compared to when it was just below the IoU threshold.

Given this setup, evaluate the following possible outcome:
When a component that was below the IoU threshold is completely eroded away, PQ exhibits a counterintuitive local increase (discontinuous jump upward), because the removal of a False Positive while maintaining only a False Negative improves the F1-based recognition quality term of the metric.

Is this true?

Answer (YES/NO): YES